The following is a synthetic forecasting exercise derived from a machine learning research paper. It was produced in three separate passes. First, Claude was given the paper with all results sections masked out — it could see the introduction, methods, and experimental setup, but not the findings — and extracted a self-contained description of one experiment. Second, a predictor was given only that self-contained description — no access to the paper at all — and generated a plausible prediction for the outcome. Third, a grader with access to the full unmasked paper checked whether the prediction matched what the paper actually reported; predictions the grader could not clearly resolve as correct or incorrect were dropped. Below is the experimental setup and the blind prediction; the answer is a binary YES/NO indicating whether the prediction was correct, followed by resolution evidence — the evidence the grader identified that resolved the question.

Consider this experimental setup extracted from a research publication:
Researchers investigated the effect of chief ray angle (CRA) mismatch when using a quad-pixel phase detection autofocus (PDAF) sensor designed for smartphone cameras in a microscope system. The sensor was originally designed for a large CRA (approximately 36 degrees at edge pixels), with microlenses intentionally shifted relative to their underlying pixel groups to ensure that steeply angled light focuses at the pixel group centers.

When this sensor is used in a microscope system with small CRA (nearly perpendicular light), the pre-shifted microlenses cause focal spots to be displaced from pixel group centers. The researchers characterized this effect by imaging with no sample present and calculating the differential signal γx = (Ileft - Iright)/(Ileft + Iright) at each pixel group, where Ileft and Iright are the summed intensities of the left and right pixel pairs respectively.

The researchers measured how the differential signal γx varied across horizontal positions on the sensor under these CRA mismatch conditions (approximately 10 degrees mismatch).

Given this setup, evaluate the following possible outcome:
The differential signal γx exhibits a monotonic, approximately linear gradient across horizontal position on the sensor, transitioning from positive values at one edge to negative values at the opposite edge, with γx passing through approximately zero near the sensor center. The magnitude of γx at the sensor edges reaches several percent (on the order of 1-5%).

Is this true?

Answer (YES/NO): NO